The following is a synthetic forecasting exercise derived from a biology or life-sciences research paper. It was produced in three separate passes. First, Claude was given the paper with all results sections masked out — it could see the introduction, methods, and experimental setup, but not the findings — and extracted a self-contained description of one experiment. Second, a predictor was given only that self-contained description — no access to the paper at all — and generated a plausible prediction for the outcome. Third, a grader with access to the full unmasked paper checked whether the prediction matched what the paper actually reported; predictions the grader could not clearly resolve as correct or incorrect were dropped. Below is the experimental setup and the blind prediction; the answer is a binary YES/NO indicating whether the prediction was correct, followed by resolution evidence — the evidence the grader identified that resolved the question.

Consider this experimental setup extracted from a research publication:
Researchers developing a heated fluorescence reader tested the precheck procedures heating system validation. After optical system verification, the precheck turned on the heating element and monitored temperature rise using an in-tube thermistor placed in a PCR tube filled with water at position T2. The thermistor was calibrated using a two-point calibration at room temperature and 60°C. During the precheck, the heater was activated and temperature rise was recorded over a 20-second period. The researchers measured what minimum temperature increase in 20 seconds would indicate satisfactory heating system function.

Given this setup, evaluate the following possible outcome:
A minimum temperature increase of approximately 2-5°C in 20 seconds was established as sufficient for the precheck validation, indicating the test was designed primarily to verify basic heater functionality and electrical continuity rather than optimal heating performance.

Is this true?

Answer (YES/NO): NO